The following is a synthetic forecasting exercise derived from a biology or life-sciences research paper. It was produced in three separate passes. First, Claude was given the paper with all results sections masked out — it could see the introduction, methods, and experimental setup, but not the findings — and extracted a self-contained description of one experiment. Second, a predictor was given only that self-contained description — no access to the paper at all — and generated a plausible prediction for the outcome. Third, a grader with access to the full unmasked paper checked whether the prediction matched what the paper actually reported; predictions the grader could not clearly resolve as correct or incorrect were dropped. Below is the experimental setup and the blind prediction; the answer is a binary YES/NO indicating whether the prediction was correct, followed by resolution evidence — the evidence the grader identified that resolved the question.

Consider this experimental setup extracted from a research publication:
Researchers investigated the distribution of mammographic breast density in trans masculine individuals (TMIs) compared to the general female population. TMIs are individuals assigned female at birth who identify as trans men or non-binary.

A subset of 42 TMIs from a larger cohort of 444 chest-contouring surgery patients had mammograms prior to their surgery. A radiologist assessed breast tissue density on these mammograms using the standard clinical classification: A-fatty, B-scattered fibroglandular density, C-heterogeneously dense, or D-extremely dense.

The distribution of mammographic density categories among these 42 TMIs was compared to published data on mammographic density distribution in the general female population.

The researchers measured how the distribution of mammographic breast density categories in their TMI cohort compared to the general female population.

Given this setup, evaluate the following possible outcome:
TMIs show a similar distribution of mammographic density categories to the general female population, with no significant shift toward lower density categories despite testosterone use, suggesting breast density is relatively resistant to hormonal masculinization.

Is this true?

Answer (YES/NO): YES